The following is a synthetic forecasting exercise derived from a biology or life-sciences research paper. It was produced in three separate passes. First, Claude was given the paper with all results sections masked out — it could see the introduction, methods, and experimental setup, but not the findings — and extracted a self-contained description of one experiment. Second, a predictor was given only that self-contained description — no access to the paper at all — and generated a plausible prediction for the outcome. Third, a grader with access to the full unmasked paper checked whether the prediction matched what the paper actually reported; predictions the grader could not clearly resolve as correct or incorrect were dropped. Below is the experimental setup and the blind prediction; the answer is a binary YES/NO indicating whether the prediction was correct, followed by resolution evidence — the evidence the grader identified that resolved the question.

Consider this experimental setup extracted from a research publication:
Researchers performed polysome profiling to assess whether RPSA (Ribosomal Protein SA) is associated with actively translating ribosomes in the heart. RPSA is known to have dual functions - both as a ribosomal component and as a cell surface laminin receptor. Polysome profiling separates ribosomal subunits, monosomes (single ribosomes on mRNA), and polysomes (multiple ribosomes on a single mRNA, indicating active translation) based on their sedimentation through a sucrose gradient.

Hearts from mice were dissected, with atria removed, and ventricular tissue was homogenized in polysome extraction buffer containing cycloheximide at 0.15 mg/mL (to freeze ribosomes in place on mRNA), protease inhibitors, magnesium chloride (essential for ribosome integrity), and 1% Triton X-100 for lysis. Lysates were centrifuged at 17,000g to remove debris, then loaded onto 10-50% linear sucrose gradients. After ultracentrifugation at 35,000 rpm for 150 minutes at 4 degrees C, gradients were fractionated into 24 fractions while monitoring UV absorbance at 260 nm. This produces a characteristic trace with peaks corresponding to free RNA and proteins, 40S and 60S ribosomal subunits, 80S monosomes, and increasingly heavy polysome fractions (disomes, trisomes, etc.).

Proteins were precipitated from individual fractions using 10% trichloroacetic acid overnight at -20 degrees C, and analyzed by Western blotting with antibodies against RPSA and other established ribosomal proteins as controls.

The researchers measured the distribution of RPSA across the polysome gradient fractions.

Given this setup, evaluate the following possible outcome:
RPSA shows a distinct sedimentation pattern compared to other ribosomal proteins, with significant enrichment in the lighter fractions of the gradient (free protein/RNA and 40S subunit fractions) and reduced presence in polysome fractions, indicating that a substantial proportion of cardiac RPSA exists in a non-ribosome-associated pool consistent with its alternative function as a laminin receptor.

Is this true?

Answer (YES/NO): NO